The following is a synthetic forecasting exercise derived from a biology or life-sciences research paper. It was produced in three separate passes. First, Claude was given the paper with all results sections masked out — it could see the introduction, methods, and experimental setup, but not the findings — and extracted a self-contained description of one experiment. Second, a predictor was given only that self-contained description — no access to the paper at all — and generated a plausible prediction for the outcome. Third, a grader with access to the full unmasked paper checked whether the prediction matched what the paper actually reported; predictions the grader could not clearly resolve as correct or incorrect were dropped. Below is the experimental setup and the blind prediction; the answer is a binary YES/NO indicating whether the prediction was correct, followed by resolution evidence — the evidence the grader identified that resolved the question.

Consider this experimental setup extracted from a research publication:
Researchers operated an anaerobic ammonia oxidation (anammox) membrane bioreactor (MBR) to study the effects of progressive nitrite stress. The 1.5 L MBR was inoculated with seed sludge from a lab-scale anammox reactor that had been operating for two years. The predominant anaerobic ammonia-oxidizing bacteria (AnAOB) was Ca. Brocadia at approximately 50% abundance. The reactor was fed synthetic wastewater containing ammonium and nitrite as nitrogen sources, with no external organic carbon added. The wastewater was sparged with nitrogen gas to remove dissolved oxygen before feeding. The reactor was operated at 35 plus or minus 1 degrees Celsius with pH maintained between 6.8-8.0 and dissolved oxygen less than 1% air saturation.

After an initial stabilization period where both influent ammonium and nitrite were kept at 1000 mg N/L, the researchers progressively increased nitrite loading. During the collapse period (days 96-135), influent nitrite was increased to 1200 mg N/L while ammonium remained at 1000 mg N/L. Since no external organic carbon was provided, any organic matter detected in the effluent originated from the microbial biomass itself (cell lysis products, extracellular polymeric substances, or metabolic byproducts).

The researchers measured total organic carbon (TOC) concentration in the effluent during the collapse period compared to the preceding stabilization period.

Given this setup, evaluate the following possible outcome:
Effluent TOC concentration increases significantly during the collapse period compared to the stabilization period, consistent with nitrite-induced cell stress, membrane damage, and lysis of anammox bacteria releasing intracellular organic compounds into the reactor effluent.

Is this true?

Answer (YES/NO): YES